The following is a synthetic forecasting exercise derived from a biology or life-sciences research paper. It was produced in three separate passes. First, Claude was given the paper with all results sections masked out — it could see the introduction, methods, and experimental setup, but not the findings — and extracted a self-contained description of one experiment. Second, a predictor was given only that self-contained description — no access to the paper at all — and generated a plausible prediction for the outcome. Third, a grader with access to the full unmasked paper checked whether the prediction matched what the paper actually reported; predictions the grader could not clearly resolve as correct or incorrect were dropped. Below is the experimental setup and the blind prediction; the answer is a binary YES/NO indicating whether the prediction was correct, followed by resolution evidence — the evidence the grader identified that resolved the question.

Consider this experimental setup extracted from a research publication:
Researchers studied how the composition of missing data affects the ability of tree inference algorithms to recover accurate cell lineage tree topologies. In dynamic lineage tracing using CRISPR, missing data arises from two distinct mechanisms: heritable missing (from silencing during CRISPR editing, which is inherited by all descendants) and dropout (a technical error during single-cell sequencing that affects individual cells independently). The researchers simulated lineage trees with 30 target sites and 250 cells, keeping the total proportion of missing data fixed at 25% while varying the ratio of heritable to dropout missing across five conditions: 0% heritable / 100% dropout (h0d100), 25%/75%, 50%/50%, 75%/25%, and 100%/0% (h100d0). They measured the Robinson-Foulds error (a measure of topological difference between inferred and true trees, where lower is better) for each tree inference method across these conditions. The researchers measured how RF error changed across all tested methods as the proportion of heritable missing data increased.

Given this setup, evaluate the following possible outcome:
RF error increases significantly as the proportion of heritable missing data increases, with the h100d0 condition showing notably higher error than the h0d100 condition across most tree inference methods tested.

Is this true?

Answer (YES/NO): NO